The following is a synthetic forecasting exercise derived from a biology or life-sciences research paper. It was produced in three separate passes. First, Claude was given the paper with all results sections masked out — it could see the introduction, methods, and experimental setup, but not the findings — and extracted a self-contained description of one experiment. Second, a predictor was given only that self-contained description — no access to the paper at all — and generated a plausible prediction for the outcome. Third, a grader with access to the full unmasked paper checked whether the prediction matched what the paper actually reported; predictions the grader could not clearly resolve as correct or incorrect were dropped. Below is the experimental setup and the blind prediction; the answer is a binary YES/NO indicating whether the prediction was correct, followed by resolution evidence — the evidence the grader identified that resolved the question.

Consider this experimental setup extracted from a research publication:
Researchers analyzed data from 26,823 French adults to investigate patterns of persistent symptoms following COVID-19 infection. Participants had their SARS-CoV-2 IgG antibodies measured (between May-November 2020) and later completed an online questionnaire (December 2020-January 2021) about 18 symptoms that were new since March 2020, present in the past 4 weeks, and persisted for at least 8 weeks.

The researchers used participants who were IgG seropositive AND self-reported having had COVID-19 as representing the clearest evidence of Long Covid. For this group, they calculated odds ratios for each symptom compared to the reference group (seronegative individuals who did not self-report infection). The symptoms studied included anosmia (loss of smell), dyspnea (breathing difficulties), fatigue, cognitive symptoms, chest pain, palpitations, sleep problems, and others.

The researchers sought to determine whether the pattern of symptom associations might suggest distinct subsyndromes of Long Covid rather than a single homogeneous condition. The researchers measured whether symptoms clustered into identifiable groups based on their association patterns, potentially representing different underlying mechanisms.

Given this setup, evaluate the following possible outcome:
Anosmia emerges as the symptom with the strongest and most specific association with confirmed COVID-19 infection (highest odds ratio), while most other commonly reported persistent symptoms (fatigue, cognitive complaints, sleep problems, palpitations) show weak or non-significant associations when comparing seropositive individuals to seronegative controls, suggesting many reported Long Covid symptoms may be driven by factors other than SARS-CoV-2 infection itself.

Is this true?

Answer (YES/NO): YES